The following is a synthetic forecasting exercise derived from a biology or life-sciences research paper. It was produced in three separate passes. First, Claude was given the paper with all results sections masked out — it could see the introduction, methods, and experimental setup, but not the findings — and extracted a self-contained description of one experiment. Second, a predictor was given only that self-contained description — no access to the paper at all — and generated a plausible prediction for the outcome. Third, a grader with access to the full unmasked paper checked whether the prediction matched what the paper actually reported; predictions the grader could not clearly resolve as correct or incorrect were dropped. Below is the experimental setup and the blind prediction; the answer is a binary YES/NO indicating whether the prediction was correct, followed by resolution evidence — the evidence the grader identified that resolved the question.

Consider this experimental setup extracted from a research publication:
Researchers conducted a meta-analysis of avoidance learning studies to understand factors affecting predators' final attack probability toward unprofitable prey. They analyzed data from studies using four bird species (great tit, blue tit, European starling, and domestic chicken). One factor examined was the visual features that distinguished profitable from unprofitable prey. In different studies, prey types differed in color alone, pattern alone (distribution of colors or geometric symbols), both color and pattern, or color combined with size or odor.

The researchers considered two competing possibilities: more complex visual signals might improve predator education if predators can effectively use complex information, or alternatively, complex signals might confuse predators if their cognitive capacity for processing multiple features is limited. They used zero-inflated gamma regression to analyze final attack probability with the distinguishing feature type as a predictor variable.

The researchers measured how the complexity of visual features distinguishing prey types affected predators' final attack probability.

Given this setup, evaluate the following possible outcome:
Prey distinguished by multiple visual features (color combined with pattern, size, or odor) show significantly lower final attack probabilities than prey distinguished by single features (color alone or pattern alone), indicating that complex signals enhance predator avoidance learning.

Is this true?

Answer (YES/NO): NO